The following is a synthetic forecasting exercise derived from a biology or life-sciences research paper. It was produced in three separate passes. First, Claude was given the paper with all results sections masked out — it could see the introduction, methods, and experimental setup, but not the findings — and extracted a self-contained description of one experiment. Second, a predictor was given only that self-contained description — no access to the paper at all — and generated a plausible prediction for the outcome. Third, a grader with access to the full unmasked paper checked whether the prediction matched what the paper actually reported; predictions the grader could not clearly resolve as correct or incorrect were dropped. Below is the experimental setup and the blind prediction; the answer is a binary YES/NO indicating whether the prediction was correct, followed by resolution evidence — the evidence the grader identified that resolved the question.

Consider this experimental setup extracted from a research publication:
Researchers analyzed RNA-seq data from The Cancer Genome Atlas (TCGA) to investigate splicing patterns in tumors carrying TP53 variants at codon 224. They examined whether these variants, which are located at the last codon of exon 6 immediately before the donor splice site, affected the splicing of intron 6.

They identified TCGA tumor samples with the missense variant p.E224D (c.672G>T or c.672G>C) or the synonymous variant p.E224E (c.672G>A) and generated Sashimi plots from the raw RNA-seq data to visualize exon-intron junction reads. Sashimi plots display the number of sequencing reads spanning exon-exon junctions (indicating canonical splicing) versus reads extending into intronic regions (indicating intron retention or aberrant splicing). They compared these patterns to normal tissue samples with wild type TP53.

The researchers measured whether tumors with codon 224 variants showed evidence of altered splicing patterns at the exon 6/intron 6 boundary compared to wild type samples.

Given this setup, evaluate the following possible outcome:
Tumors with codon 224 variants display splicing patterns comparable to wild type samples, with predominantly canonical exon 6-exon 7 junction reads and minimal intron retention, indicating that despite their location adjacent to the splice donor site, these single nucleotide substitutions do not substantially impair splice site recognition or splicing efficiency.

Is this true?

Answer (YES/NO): NO